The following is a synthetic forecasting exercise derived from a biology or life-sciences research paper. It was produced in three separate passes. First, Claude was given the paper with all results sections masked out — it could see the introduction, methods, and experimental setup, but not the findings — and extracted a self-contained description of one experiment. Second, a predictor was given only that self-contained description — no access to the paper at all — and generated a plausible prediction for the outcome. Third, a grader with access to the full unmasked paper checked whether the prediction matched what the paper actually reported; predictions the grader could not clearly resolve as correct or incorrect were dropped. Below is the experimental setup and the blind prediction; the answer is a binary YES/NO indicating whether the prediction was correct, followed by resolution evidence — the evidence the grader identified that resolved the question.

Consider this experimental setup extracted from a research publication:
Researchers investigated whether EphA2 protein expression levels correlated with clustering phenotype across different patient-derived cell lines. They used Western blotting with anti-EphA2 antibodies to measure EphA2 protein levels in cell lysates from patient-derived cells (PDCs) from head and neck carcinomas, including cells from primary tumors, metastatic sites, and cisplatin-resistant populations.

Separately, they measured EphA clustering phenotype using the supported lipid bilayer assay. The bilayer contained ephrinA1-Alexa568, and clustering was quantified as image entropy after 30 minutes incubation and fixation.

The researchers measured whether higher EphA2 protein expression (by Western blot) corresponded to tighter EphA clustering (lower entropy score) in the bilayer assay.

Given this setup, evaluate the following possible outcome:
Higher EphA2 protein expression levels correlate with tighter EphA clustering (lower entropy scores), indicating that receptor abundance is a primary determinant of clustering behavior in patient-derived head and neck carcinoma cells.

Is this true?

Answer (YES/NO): NO